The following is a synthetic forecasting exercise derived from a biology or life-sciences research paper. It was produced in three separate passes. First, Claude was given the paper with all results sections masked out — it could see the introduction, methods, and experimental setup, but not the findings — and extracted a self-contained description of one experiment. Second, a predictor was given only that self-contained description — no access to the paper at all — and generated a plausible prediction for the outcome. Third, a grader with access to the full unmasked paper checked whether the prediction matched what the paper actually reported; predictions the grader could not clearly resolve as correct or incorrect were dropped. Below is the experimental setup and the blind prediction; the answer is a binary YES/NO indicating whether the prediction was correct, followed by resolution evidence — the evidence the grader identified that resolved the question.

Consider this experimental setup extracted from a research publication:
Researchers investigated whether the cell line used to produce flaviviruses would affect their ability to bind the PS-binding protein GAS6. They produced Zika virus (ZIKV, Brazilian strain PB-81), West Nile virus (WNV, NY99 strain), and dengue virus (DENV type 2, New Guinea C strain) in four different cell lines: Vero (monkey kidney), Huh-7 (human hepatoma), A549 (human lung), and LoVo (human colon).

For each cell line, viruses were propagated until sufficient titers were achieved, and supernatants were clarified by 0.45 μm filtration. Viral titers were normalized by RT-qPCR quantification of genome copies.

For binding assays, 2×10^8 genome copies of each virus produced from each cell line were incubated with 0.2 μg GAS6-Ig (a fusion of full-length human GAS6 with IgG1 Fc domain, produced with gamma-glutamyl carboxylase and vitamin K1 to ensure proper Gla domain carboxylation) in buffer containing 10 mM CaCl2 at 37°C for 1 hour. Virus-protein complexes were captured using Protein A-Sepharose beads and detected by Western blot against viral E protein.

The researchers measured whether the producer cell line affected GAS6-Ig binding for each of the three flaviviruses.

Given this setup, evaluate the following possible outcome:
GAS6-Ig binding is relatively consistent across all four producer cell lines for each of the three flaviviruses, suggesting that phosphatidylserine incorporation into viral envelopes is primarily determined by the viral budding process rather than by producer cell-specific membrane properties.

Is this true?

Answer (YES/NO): NO